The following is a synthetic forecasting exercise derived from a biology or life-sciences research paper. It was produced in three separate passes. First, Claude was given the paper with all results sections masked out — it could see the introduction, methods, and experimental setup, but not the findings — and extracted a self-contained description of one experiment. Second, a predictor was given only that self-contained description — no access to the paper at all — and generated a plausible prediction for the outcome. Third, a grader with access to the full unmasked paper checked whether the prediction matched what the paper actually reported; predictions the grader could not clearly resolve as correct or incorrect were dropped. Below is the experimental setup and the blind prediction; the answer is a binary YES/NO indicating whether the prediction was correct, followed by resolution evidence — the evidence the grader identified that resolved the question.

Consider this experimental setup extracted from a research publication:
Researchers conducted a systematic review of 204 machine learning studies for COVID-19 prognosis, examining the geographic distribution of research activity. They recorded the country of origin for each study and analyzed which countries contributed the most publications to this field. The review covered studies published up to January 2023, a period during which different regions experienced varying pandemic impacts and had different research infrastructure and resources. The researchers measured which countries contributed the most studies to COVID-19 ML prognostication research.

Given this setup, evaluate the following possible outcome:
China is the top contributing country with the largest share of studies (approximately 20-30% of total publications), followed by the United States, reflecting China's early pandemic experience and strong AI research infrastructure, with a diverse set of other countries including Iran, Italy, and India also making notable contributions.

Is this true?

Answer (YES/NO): NO